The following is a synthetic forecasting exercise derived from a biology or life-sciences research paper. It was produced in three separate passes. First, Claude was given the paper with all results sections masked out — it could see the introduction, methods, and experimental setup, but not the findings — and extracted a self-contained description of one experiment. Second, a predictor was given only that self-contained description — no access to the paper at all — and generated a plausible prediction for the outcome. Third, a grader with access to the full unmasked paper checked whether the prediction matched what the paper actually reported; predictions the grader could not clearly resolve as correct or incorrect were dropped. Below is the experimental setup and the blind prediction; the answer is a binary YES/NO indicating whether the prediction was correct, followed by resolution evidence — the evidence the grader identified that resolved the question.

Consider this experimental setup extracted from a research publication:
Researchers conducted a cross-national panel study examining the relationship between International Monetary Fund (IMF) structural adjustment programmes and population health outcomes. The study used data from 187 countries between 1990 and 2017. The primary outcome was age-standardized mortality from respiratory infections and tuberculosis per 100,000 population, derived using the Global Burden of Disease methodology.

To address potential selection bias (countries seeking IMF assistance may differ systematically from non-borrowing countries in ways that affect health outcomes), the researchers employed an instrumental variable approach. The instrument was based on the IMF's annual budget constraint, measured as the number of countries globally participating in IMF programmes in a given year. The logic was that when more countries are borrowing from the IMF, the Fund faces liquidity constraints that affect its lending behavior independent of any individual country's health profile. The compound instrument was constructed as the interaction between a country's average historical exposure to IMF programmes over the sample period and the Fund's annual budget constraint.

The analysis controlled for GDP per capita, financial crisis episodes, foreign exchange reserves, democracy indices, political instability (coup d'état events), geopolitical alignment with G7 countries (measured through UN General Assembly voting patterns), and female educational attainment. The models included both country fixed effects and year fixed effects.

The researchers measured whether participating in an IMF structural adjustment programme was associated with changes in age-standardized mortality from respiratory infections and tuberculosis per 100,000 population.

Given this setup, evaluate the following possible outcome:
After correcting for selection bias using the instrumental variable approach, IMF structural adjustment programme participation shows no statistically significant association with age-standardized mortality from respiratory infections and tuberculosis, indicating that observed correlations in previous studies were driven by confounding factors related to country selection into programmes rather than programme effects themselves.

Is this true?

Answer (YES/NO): NO